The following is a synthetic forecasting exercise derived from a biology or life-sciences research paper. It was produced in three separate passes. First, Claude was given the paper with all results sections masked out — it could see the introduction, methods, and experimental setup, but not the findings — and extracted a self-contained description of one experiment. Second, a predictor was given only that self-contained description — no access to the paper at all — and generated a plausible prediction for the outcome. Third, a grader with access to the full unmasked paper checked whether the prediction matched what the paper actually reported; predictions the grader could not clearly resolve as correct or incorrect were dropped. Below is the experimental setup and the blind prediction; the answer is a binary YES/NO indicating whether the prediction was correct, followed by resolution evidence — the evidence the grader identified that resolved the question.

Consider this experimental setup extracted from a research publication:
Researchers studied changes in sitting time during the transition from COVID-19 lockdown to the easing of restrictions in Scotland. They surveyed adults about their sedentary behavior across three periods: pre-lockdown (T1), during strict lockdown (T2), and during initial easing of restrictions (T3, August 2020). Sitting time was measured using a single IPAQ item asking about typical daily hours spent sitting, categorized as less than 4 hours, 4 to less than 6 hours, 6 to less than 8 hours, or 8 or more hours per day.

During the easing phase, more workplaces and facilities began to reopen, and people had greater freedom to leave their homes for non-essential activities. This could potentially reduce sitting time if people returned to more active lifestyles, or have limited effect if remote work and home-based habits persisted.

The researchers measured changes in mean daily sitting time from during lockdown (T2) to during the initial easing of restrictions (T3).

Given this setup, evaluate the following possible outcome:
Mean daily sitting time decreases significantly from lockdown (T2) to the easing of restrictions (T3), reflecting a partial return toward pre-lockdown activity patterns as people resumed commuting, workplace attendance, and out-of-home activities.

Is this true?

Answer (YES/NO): NO